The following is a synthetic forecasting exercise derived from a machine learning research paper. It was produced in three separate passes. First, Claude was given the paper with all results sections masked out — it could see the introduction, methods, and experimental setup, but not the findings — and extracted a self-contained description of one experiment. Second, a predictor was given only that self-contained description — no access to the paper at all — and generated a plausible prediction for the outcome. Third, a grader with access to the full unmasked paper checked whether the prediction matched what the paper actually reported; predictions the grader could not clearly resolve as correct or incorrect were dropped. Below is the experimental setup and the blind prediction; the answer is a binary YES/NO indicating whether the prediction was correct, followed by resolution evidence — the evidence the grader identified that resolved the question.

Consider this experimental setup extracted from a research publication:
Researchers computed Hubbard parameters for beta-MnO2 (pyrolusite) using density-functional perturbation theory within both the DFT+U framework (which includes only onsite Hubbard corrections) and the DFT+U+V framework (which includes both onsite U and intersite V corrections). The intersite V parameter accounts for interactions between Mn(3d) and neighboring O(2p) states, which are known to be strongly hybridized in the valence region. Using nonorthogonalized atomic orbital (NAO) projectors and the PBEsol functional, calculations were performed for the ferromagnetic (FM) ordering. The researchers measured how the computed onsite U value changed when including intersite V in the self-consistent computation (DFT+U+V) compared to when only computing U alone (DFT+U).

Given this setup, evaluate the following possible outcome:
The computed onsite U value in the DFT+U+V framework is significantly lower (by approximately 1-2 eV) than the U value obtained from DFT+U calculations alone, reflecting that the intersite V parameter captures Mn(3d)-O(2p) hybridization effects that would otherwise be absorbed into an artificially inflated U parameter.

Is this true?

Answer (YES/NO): NO